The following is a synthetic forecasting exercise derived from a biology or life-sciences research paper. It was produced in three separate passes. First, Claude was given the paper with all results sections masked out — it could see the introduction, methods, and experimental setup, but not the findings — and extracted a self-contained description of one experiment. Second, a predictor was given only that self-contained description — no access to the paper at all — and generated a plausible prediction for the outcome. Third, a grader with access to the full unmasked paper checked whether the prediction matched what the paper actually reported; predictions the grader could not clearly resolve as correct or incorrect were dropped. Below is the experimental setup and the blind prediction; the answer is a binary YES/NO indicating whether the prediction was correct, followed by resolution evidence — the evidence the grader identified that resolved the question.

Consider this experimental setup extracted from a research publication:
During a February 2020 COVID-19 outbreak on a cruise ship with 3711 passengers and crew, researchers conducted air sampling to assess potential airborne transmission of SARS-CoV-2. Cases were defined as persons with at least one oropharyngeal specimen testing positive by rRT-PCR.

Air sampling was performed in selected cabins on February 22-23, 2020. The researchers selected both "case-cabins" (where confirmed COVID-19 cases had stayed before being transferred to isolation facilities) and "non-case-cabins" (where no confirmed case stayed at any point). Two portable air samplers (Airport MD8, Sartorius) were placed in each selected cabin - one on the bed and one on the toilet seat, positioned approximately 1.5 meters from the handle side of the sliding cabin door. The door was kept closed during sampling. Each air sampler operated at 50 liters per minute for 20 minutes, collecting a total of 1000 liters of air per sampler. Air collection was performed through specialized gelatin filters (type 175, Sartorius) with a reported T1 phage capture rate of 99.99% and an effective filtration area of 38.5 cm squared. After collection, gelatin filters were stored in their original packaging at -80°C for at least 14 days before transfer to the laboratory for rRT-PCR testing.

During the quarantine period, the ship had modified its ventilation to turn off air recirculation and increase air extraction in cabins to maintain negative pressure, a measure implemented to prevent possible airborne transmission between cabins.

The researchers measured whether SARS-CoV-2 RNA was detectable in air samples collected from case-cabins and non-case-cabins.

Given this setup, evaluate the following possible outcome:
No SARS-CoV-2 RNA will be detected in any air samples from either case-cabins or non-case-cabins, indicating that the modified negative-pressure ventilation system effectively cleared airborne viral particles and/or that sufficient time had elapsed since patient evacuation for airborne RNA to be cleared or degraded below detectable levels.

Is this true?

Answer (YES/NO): YES